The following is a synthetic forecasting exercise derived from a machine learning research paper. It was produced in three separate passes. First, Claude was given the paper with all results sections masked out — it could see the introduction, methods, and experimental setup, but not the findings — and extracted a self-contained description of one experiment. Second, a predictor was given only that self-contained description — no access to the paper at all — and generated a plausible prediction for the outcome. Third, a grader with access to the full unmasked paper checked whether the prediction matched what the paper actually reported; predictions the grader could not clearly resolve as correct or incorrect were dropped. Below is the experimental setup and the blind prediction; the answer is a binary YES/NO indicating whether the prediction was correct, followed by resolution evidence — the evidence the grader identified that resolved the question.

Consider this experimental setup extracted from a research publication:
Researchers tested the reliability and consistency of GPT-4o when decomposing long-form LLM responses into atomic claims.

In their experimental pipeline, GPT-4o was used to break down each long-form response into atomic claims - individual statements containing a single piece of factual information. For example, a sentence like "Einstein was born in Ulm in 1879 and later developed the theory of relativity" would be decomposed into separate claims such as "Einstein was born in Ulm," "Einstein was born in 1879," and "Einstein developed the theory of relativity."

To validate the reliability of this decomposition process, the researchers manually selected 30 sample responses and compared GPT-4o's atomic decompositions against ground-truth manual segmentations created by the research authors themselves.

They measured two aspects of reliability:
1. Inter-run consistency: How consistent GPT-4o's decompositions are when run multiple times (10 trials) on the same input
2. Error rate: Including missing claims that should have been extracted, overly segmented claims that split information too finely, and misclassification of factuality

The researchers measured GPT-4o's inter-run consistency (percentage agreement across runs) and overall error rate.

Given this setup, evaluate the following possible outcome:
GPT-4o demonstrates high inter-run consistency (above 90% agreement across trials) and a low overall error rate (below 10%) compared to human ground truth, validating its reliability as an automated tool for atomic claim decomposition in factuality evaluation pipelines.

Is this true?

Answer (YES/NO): YES